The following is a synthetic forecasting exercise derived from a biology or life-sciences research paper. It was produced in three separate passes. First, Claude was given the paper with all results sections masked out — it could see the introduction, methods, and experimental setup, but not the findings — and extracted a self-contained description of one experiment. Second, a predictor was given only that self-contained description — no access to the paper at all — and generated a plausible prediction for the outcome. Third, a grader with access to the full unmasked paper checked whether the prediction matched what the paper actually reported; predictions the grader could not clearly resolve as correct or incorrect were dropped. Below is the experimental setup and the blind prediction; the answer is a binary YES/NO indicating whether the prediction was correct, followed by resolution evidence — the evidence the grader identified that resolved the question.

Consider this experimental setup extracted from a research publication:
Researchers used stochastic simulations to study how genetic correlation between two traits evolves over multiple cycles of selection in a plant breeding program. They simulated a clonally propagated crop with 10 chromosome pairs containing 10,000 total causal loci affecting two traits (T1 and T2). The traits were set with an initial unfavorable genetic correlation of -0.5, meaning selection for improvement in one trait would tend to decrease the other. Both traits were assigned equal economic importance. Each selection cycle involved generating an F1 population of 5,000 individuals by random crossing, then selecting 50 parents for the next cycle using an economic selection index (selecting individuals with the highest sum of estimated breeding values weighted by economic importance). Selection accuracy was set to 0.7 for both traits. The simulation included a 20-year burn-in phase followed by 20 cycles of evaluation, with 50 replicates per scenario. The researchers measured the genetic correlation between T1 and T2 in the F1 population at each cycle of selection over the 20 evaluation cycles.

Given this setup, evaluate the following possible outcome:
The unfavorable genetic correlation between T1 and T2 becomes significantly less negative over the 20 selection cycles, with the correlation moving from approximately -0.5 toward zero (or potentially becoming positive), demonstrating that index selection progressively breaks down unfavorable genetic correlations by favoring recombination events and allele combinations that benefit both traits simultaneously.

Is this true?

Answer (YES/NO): NO